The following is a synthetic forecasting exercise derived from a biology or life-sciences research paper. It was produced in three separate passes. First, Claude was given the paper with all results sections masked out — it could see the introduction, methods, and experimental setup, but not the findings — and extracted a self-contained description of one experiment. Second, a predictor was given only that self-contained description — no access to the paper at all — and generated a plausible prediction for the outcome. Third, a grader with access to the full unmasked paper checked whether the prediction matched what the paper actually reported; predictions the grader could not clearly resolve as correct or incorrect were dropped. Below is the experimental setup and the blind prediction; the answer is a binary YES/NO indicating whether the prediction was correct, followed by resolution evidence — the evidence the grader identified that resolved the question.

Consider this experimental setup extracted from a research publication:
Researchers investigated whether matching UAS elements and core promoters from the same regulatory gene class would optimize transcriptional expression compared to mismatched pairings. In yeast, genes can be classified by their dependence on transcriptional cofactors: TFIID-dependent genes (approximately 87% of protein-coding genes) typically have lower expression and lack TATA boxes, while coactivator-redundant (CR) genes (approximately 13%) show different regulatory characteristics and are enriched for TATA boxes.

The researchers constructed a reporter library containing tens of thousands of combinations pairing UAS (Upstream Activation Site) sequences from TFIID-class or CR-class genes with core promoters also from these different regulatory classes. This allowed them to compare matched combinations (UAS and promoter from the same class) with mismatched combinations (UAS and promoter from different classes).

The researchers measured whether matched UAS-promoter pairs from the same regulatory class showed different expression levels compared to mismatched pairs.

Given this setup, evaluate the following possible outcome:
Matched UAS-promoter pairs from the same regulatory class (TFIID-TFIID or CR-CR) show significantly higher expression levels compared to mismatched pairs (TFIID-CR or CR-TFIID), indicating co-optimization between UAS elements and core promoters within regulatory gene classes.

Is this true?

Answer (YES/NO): YES